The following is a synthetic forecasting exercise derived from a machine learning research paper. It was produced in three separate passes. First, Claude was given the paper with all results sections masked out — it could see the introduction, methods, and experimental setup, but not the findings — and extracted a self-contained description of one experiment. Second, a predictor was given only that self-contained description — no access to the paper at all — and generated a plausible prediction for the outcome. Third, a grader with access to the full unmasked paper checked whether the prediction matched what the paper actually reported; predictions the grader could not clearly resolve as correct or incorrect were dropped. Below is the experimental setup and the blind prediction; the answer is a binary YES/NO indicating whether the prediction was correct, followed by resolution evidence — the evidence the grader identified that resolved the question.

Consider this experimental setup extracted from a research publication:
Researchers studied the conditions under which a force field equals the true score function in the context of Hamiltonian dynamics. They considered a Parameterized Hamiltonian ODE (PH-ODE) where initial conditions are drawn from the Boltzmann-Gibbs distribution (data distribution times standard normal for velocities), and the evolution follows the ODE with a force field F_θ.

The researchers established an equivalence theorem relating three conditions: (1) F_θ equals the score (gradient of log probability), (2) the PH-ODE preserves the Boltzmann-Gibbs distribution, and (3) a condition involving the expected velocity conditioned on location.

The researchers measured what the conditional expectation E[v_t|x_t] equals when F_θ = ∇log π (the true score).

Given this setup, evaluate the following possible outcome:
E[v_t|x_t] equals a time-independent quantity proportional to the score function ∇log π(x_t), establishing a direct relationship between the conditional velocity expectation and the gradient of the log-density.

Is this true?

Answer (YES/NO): NO